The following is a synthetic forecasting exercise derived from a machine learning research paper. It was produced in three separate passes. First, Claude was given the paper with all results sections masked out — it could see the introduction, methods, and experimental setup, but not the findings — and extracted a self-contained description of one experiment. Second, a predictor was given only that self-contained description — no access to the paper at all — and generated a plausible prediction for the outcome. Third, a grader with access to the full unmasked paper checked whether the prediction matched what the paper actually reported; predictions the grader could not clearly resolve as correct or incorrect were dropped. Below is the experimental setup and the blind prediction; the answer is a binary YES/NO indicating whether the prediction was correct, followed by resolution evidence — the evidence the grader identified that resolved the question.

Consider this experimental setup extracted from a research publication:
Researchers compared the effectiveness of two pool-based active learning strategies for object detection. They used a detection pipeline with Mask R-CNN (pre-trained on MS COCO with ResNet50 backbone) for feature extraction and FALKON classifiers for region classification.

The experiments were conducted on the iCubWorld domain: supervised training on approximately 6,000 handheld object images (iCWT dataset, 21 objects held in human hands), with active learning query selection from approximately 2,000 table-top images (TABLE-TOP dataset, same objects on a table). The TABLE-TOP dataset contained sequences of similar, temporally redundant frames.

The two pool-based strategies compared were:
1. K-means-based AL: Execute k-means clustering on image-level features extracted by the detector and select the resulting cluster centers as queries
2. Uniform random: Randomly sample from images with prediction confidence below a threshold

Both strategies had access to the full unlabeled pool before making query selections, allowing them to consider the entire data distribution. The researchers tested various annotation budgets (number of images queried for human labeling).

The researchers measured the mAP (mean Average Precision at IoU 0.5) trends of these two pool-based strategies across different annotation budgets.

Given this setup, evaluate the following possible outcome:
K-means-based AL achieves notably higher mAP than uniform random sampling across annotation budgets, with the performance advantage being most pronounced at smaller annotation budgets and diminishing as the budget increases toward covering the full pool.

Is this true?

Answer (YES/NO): NO